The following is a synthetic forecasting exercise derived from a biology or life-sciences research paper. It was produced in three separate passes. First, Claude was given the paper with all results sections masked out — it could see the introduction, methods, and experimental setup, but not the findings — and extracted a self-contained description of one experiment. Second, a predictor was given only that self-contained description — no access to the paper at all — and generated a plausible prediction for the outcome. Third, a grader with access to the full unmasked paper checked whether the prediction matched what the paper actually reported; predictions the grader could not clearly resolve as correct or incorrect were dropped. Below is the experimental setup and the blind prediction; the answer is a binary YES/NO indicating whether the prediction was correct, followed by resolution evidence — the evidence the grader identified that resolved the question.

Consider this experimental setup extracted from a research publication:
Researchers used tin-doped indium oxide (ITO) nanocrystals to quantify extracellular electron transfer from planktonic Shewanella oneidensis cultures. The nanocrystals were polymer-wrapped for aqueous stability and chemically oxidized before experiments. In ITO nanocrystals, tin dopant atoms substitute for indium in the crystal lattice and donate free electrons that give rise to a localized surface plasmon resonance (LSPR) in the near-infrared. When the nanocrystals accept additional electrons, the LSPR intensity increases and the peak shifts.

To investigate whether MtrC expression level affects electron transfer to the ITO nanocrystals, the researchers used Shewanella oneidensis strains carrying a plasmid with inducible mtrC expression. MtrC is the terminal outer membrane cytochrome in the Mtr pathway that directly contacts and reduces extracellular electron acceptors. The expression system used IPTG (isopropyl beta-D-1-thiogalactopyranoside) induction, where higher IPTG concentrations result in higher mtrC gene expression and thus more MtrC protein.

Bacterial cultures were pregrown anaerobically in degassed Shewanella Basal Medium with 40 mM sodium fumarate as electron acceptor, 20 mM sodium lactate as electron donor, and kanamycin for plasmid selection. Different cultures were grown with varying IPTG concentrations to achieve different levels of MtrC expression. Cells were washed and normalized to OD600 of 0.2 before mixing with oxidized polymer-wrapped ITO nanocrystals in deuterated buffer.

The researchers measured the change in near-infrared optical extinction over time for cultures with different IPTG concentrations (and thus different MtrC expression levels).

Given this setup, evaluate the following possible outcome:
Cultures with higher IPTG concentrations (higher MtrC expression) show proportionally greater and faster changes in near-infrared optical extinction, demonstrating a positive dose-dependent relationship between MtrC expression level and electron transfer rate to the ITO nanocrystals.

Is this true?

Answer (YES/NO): NO